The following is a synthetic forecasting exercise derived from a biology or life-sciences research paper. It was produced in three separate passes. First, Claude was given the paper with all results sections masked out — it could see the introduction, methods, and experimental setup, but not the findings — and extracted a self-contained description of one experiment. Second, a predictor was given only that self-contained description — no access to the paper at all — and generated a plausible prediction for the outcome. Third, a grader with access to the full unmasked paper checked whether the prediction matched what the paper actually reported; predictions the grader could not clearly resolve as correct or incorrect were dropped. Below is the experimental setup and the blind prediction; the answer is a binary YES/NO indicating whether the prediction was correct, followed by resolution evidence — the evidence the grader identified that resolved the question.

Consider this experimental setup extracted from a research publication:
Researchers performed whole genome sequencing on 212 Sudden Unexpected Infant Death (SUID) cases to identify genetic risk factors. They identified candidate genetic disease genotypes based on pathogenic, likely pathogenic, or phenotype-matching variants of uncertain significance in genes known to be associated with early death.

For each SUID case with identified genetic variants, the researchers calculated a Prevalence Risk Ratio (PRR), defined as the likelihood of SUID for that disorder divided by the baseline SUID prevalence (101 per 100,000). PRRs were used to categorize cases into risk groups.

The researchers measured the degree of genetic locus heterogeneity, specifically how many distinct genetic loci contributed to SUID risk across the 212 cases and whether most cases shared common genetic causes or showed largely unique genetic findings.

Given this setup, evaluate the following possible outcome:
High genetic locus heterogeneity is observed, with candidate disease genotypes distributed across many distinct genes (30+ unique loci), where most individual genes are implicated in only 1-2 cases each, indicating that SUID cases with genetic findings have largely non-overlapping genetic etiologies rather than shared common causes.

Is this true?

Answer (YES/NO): YES